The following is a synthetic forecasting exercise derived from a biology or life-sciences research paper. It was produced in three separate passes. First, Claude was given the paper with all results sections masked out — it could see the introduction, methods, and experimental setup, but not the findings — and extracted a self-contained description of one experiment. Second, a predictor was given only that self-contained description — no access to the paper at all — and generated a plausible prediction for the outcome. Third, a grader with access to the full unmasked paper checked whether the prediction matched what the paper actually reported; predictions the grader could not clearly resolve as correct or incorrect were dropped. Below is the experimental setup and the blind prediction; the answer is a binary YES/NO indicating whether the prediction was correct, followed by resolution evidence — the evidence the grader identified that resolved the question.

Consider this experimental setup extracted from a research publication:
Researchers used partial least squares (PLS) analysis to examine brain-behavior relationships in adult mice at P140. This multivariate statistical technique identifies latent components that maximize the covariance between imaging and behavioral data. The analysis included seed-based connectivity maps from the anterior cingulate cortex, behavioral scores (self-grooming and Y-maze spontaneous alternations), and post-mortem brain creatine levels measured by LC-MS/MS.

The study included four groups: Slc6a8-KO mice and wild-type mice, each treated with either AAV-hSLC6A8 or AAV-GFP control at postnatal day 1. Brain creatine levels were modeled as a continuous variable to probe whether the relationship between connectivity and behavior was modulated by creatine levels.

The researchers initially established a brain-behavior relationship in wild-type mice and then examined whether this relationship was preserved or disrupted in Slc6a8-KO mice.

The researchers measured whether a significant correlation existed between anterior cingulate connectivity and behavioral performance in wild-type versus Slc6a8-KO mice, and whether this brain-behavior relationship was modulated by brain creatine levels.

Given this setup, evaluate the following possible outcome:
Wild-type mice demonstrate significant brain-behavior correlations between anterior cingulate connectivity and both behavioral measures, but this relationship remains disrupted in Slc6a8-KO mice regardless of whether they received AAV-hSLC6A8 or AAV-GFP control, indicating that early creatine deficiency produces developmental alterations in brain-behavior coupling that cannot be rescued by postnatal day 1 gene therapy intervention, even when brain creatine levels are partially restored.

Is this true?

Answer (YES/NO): NO